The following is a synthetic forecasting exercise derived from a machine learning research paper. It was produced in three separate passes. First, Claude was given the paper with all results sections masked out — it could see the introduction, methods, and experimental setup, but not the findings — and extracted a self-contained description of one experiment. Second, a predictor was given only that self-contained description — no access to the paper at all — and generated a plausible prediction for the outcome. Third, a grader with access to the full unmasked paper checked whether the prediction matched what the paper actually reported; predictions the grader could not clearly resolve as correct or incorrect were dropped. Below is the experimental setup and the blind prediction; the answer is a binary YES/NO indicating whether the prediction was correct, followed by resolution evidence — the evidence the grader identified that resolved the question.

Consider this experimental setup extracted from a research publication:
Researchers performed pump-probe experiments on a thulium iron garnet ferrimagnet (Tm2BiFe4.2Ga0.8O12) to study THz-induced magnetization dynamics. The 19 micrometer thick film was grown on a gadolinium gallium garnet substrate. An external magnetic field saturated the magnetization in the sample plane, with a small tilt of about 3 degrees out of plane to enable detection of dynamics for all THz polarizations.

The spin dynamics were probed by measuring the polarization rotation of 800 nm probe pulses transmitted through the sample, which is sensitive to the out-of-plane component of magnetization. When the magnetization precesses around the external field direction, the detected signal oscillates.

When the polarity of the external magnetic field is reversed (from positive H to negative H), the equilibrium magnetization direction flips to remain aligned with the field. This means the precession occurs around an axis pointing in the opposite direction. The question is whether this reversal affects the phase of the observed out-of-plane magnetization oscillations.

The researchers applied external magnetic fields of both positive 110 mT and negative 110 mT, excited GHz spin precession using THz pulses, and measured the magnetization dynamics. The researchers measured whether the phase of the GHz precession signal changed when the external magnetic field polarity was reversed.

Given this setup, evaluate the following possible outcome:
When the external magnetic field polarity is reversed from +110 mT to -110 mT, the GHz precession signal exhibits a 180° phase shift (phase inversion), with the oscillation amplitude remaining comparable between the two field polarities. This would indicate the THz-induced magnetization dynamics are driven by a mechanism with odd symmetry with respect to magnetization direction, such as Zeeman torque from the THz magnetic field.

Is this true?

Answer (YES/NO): NO